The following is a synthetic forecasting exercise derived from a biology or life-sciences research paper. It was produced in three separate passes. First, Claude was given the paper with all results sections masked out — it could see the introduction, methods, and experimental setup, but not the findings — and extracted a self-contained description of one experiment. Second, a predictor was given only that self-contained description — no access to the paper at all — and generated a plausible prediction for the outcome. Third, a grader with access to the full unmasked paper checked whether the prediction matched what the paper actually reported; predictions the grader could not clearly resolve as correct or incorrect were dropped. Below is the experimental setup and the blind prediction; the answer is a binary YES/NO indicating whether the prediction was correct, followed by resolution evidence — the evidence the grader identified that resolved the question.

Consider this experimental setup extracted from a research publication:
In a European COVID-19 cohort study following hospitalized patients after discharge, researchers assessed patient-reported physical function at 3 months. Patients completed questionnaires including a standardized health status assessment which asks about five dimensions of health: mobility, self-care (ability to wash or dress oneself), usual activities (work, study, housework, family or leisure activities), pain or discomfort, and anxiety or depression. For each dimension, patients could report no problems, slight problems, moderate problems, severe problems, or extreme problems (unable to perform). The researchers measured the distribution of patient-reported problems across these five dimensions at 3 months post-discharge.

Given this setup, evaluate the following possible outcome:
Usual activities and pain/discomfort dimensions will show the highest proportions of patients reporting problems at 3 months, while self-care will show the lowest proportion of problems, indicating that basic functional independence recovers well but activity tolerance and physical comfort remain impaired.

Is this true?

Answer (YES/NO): NO